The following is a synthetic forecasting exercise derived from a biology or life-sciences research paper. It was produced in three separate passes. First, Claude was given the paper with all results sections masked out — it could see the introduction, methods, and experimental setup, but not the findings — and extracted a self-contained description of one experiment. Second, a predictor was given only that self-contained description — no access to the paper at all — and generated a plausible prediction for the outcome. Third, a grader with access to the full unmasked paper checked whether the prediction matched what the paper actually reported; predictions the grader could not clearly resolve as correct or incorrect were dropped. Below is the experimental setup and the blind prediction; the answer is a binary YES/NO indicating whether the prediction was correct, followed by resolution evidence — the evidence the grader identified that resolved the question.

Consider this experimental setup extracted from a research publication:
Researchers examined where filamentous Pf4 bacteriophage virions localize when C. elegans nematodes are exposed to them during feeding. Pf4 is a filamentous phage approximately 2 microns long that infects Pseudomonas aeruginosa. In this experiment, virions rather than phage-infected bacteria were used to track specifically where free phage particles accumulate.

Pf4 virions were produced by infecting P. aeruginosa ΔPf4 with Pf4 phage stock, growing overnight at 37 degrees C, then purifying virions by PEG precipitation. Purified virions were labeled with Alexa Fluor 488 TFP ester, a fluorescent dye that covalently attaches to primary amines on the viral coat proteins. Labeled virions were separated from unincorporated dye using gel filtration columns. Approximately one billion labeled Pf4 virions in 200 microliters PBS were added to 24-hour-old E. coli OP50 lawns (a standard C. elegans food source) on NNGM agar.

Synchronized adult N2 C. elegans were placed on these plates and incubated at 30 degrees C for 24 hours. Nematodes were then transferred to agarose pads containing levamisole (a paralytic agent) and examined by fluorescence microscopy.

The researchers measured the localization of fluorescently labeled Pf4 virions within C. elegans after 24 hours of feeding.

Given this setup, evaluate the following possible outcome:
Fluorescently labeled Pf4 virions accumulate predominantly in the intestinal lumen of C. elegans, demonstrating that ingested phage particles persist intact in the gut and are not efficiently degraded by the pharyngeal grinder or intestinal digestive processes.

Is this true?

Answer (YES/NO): NO